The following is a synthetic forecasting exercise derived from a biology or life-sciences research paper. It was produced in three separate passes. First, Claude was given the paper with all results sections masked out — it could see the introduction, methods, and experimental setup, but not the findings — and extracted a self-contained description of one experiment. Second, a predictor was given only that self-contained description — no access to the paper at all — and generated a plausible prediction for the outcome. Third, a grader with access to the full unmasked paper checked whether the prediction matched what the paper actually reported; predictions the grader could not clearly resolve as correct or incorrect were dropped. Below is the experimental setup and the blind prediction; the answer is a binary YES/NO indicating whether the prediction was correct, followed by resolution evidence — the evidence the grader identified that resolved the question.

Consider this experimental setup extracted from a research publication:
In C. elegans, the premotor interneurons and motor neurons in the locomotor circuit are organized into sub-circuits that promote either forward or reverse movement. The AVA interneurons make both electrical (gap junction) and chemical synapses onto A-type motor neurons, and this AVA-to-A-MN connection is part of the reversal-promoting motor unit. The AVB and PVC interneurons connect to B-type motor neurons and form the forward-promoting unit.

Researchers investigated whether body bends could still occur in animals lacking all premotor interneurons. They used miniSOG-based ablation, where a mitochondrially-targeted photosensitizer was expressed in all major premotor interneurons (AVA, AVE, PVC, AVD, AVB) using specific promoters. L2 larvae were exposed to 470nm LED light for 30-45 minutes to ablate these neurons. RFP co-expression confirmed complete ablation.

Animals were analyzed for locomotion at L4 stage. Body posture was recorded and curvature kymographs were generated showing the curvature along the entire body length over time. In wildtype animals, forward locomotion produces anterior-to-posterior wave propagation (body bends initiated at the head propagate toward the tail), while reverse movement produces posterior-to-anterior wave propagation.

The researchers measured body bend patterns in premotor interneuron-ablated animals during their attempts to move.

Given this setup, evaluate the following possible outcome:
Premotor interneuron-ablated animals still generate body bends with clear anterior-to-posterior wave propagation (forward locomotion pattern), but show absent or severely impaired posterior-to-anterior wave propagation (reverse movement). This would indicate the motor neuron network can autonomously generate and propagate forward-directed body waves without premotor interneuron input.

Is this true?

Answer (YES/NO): NO